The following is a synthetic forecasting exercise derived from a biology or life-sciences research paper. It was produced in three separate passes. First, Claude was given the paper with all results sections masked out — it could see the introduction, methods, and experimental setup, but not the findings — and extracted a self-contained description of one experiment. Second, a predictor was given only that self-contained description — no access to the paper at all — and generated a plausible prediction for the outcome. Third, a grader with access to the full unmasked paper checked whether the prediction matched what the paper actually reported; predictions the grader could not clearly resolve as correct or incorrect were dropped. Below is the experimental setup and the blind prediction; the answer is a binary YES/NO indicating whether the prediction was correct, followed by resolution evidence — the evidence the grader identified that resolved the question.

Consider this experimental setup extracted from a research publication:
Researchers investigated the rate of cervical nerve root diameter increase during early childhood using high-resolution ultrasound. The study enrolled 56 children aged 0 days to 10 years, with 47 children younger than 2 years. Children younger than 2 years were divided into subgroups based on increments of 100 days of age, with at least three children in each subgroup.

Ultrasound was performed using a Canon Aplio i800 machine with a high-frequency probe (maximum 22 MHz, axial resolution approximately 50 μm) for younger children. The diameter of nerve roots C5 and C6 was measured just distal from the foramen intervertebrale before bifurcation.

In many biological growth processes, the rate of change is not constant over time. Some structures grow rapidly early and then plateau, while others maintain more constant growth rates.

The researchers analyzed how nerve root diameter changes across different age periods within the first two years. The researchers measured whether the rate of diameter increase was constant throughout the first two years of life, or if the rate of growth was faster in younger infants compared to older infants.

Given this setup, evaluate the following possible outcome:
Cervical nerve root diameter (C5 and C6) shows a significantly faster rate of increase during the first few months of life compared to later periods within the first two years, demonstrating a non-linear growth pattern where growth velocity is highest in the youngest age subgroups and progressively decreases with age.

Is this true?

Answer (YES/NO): YES